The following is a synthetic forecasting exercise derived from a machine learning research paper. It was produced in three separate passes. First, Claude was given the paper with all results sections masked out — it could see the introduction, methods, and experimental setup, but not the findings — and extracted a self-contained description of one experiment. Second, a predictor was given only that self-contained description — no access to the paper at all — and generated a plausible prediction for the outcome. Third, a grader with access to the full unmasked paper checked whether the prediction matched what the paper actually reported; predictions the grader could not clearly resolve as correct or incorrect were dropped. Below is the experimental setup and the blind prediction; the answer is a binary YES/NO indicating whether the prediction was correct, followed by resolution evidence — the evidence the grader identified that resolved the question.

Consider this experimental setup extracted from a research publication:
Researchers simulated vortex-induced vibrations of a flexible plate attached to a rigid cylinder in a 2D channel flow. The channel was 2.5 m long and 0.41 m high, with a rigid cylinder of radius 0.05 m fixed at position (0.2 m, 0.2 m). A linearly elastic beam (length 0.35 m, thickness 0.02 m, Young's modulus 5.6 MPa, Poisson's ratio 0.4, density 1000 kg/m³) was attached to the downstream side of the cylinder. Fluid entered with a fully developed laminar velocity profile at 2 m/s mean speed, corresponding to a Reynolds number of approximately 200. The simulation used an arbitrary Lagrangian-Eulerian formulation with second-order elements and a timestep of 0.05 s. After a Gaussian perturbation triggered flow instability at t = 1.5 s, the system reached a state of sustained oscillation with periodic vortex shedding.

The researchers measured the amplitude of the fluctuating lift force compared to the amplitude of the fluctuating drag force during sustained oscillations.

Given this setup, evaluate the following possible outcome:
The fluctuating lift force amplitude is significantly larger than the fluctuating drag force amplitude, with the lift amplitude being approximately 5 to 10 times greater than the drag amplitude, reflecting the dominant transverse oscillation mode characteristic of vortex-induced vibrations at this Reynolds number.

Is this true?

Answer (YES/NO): YES